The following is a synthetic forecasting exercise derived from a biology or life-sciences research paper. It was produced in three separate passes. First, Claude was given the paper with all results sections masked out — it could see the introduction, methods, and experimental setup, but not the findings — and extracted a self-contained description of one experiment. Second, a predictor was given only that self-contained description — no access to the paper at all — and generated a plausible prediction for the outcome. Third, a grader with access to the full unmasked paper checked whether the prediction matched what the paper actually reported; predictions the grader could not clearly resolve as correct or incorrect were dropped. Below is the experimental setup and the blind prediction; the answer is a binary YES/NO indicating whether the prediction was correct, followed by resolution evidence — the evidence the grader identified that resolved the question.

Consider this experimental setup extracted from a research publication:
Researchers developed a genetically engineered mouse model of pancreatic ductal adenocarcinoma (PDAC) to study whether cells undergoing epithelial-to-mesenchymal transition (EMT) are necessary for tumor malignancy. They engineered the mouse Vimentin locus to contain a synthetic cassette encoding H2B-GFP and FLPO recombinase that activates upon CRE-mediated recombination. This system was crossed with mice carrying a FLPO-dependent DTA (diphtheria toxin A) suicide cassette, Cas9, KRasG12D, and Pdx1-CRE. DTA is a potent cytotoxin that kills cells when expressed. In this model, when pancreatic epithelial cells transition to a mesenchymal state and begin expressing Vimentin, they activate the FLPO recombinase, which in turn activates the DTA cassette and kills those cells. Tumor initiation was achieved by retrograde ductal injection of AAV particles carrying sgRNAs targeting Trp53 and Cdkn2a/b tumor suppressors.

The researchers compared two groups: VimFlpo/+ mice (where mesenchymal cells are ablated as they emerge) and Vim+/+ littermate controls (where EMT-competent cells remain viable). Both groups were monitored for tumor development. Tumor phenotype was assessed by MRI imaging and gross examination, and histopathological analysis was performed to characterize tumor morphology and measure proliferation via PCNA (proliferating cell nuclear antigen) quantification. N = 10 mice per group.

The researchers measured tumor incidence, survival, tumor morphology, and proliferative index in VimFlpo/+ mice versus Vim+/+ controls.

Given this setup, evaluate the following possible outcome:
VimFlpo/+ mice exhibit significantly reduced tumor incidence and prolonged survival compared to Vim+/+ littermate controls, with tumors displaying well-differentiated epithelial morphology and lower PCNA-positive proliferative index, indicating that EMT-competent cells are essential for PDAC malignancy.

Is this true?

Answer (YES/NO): YES